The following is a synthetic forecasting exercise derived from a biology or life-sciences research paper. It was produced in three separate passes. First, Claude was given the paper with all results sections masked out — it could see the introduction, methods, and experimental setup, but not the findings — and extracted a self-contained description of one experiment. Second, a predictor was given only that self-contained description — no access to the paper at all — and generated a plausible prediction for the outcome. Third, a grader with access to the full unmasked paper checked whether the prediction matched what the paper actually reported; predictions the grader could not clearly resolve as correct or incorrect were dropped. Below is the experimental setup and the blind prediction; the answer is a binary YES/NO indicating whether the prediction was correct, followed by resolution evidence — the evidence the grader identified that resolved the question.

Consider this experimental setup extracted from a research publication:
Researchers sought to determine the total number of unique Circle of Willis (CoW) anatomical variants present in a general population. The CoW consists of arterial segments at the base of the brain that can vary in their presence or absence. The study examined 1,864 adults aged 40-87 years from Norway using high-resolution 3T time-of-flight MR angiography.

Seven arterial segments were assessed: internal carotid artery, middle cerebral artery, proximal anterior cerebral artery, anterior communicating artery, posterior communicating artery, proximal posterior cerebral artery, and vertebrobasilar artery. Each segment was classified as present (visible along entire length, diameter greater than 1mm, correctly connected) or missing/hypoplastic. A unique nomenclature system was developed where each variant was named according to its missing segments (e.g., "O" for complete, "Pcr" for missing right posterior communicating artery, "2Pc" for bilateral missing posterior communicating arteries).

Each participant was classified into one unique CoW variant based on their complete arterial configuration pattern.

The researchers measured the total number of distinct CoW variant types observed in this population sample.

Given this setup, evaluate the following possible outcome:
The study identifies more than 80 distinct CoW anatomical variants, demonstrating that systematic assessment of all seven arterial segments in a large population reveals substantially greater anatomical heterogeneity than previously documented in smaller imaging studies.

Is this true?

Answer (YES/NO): NO